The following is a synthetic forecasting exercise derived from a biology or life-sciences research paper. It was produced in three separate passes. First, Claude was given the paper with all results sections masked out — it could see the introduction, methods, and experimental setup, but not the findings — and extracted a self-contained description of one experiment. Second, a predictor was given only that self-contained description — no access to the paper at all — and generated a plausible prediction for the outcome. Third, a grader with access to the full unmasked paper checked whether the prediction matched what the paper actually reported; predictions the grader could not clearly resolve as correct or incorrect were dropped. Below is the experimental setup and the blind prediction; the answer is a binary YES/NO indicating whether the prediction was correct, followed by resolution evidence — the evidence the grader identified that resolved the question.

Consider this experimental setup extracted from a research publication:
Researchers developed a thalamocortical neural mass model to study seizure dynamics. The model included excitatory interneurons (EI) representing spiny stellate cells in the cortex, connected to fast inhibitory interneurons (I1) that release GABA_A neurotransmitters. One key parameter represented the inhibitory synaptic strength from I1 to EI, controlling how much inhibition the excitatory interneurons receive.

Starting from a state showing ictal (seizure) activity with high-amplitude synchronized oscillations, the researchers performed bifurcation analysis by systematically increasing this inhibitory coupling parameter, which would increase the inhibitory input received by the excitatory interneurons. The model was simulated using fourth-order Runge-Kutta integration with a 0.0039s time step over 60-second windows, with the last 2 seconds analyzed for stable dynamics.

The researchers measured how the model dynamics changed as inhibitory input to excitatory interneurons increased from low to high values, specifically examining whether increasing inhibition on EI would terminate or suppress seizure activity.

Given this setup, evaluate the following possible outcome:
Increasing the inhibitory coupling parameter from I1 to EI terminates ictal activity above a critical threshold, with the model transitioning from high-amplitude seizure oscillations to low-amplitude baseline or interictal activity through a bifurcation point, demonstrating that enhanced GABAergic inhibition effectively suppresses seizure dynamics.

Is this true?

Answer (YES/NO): NO